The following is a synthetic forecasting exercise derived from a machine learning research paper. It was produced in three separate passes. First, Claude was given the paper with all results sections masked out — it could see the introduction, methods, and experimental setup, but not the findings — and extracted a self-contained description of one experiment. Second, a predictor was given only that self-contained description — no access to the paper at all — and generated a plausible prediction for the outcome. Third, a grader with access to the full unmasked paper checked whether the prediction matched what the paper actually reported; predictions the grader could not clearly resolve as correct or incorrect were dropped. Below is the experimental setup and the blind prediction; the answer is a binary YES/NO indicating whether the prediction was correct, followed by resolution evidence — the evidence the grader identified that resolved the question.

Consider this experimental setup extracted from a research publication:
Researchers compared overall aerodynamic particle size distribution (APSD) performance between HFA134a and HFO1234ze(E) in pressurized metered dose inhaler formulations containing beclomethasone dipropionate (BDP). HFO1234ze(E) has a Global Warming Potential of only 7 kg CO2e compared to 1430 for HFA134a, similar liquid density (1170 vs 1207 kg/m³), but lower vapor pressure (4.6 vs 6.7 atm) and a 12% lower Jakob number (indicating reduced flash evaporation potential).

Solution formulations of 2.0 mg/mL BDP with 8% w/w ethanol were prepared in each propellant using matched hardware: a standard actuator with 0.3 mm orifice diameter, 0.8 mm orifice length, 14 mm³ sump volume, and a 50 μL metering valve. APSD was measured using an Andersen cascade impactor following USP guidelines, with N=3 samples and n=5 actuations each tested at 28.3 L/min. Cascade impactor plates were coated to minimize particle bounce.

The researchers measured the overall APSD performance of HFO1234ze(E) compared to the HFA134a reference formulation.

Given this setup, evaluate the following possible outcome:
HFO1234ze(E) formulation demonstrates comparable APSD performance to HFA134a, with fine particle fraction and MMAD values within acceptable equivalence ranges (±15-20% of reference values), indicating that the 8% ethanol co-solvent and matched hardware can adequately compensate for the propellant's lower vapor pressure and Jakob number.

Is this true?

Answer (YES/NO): YES